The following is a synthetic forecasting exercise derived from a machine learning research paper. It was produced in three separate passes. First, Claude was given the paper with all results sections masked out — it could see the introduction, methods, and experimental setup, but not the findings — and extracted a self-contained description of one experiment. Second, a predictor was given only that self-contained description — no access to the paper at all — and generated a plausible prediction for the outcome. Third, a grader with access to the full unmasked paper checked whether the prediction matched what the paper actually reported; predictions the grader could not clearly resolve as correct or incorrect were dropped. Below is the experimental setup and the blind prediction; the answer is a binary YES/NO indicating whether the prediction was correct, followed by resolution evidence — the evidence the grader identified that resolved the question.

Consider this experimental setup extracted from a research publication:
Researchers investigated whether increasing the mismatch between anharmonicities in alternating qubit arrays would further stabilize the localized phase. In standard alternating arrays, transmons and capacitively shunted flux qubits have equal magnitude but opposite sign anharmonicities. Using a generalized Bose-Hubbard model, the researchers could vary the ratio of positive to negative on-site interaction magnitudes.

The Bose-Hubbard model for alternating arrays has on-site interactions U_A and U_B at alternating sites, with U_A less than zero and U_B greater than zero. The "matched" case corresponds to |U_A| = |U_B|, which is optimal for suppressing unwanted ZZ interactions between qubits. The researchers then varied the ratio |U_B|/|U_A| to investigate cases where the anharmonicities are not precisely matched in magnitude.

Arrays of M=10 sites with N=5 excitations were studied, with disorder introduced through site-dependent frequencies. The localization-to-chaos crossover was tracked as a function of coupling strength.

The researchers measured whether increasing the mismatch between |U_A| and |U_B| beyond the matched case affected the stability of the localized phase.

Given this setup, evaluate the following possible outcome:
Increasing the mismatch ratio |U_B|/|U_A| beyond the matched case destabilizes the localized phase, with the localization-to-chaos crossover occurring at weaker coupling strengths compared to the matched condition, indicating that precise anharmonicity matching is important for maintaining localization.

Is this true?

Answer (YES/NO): NO